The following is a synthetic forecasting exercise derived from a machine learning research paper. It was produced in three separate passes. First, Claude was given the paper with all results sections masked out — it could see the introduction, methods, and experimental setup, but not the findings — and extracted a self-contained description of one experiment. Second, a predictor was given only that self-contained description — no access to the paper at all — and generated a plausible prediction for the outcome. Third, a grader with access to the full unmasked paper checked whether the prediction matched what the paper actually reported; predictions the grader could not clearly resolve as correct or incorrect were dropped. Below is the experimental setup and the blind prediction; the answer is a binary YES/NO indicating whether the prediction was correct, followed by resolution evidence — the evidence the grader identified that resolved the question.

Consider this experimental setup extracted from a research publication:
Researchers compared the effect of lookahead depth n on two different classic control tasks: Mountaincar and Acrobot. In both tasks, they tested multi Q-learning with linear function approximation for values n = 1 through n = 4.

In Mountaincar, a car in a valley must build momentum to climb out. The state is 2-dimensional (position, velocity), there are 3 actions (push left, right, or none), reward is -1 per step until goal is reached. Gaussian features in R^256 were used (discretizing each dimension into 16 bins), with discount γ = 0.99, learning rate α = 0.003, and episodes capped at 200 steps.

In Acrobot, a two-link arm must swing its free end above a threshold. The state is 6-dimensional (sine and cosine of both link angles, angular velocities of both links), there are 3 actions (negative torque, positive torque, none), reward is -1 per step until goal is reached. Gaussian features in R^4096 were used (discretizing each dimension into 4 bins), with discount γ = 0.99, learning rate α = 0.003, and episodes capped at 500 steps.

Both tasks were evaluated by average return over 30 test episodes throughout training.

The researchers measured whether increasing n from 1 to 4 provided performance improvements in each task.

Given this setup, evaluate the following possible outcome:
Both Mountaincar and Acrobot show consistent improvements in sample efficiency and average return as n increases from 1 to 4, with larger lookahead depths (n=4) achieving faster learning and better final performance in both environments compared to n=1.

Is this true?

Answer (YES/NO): NO